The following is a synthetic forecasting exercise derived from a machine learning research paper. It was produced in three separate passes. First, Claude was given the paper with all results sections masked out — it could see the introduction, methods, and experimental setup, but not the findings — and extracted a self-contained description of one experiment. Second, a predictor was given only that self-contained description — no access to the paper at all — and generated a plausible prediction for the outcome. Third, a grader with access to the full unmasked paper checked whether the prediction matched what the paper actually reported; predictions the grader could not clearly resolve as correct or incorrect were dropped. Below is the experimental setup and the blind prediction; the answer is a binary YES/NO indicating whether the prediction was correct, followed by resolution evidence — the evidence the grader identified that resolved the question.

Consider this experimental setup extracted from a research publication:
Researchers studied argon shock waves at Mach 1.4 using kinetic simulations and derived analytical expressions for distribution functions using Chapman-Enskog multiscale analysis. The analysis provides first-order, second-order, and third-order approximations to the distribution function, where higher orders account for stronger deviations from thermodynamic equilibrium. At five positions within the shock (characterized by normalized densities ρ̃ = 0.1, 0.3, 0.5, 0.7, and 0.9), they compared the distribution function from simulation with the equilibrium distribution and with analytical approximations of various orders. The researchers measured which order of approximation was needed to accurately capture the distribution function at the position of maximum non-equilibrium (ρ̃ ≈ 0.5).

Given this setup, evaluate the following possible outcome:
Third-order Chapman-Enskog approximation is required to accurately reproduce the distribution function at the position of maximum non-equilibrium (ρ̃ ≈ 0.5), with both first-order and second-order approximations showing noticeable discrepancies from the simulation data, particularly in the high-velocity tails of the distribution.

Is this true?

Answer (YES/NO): NO